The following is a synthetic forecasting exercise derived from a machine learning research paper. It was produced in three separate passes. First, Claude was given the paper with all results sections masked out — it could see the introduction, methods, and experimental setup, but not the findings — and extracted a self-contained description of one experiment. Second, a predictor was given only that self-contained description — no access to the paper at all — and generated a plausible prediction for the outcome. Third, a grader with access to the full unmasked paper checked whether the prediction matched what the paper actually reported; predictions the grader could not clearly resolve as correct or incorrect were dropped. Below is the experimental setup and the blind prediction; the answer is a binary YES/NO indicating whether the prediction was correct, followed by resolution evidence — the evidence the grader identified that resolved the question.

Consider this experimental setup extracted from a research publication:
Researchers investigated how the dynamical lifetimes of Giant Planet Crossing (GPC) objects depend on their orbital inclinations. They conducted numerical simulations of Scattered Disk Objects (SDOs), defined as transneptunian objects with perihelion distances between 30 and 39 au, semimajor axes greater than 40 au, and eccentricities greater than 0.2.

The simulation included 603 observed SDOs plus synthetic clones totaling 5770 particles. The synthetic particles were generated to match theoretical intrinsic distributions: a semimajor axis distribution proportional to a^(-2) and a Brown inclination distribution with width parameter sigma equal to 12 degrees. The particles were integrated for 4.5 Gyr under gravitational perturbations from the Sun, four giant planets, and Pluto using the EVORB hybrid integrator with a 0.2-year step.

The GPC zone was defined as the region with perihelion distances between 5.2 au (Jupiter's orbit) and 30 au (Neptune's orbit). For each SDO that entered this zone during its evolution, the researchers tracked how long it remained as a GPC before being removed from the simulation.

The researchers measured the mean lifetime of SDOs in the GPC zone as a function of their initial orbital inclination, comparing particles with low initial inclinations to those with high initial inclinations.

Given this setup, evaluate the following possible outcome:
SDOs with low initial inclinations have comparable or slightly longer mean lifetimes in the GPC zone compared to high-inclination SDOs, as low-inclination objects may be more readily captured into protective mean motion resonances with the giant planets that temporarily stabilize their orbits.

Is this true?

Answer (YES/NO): NO